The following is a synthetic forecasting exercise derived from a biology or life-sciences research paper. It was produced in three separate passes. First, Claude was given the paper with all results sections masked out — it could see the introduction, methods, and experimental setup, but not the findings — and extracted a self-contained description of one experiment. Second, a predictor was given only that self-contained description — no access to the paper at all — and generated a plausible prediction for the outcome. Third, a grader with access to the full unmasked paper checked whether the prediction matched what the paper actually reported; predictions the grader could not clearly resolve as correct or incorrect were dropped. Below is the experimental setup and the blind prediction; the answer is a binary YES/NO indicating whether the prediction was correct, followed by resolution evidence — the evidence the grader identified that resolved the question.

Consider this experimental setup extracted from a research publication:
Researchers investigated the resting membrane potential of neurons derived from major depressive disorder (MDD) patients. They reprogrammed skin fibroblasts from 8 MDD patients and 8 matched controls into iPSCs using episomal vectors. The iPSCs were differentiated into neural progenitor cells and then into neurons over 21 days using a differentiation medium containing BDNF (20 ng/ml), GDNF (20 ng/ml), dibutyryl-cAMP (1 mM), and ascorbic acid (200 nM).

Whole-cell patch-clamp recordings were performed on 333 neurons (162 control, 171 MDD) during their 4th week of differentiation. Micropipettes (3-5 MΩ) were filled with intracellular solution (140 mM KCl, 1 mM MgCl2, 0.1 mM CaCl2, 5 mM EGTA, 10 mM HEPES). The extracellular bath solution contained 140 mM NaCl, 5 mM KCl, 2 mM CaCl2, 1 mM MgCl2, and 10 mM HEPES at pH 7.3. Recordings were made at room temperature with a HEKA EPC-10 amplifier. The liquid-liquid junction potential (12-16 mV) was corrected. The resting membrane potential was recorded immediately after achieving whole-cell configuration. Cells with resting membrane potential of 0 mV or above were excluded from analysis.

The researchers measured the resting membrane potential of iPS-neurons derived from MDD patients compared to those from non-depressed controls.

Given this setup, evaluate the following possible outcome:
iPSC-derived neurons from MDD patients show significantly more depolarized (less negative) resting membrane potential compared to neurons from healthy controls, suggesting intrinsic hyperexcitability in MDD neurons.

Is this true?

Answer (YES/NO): YES